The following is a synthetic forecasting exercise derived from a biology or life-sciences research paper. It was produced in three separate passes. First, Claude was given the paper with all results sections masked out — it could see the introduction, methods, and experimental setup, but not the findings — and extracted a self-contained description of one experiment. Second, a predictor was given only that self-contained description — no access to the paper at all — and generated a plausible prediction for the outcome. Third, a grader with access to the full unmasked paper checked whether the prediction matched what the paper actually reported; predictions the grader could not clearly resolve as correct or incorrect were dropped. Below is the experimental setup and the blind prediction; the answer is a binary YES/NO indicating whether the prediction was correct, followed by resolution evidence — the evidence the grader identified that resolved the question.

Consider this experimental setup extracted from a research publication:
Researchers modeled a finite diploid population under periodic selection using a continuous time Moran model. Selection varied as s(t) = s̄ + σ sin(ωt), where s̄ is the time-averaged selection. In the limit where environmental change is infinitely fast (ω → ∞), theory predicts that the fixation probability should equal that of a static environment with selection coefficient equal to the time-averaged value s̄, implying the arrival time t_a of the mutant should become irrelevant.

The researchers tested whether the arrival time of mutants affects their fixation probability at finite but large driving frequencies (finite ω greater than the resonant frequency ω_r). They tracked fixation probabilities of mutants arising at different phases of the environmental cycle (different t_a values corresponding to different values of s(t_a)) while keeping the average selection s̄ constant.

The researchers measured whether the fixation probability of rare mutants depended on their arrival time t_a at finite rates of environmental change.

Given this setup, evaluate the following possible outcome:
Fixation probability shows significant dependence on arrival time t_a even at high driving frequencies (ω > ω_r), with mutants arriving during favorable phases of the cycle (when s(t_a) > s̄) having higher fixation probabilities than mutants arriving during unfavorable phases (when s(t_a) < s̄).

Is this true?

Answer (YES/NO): NO